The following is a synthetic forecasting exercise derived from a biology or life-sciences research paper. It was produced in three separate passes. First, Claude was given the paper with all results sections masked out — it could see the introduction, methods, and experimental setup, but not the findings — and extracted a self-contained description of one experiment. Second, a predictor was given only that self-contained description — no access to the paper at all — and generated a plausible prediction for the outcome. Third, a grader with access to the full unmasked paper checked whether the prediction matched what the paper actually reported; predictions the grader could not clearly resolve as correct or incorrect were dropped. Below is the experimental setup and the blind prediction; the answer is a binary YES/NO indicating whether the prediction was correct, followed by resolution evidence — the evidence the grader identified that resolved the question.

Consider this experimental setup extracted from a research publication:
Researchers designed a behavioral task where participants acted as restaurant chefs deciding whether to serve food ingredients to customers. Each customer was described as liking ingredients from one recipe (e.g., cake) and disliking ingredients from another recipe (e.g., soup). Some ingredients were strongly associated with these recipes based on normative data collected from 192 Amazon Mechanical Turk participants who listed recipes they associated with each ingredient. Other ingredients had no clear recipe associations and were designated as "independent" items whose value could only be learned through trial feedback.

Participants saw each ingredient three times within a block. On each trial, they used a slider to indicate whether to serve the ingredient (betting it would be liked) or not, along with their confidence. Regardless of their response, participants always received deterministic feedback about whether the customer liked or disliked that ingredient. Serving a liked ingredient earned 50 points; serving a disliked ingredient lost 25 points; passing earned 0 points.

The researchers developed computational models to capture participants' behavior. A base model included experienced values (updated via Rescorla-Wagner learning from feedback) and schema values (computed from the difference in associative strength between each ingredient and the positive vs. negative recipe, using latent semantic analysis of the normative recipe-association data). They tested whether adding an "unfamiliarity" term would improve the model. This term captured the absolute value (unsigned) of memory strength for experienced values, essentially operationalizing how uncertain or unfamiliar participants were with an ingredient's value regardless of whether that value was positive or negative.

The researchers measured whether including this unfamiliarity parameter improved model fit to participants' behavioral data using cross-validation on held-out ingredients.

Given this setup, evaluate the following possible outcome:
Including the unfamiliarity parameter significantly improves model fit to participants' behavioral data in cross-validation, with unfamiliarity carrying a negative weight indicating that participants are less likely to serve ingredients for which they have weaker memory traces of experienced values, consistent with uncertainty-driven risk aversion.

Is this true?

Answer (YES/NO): YES